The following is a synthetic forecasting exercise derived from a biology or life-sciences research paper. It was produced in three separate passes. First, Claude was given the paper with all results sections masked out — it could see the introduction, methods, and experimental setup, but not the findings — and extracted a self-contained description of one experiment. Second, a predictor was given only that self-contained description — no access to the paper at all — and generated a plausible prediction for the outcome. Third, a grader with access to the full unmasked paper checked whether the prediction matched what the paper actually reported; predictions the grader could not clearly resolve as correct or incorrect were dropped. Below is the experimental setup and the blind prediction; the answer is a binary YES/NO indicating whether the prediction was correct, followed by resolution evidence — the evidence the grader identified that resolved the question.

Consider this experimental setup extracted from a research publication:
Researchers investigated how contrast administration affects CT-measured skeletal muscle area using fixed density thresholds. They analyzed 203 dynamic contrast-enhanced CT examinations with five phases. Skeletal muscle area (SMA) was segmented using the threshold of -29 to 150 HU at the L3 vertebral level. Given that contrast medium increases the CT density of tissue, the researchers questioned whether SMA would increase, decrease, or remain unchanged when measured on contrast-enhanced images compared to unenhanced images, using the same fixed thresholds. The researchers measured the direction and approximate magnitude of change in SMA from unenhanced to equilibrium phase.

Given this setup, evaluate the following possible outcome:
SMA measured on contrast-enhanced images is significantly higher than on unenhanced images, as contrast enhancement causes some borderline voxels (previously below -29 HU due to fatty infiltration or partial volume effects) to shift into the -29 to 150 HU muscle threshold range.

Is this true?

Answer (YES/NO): YES